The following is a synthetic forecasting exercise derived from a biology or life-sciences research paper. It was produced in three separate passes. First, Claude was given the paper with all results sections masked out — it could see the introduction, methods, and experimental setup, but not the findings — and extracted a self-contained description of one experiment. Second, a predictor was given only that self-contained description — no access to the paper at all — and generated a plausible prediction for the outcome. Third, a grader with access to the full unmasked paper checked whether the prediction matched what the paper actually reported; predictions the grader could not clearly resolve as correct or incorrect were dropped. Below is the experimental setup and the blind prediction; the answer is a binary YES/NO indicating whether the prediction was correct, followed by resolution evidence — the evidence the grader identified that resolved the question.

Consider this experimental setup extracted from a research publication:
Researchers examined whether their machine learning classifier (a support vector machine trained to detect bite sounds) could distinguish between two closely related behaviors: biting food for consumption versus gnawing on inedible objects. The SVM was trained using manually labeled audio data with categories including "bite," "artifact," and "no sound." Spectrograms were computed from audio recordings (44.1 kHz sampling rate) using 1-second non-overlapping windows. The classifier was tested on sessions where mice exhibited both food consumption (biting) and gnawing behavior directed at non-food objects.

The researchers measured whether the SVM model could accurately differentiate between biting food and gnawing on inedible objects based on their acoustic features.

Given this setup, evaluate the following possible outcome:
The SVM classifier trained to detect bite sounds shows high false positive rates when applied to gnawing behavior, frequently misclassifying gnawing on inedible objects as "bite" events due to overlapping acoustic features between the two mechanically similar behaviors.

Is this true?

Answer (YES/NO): YES